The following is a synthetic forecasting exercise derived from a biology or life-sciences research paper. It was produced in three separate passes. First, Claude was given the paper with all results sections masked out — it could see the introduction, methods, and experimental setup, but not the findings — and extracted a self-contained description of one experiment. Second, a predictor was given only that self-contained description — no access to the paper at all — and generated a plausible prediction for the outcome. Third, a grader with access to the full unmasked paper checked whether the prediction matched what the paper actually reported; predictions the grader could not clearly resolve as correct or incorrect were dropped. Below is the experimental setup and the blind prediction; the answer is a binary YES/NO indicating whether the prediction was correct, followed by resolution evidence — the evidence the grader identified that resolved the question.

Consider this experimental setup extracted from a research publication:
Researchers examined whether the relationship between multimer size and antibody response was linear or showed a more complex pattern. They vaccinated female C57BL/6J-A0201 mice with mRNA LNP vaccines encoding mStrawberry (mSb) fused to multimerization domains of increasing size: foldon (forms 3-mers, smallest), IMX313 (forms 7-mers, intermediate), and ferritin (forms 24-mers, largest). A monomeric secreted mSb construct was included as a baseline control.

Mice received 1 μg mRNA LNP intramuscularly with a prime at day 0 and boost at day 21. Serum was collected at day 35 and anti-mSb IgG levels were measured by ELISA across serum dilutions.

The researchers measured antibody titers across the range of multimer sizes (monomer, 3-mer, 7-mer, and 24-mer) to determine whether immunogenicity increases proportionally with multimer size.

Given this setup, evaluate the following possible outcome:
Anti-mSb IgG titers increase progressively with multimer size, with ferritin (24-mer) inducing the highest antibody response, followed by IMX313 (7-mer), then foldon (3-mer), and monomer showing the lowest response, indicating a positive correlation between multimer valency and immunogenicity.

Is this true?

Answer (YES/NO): NO